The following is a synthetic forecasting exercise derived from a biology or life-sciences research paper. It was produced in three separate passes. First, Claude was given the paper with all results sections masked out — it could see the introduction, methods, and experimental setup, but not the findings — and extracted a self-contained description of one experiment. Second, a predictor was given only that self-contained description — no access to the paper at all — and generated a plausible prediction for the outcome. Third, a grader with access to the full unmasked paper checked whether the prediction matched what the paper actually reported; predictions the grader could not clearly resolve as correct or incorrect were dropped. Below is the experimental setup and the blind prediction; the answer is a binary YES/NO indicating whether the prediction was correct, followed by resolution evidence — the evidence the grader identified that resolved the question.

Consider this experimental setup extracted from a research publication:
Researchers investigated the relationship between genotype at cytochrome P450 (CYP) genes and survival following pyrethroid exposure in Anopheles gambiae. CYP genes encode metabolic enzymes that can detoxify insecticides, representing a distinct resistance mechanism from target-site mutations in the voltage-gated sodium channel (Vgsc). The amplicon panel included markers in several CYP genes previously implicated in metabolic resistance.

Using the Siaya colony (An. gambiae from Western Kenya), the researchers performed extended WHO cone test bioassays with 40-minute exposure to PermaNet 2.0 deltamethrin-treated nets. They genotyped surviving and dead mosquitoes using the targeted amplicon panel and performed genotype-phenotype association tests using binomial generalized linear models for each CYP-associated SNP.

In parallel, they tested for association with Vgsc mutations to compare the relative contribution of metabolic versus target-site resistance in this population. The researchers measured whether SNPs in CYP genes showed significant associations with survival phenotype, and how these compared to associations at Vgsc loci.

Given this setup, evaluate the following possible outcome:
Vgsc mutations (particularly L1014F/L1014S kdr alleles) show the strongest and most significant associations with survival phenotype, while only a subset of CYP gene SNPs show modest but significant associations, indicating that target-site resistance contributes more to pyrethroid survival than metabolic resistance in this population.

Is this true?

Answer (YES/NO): NO